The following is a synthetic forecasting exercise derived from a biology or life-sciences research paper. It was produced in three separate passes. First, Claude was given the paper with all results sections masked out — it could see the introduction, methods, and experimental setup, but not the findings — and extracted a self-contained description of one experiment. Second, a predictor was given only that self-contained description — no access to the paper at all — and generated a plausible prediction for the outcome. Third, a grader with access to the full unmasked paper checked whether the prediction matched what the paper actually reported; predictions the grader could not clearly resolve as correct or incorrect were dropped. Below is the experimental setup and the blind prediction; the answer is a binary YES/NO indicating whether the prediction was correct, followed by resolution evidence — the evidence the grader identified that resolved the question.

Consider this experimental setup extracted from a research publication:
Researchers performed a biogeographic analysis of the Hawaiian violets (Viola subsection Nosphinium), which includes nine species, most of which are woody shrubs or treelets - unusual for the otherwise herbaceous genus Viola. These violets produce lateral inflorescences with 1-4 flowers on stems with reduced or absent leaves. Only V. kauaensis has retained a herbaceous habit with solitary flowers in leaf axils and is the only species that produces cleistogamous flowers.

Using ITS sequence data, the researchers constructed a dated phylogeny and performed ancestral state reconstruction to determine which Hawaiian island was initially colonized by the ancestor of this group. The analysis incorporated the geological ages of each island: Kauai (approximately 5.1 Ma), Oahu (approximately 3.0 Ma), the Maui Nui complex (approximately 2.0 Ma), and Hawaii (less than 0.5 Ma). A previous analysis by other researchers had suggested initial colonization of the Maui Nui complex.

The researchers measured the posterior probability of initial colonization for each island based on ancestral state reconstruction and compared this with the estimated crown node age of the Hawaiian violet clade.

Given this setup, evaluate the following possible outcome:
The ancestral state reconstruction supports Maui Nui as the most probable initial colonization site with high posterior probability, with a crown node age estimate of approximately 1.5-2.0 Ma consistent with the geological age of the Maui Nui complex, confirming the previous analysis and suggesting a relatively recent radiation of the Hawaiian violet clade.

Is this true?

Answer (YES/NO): NO